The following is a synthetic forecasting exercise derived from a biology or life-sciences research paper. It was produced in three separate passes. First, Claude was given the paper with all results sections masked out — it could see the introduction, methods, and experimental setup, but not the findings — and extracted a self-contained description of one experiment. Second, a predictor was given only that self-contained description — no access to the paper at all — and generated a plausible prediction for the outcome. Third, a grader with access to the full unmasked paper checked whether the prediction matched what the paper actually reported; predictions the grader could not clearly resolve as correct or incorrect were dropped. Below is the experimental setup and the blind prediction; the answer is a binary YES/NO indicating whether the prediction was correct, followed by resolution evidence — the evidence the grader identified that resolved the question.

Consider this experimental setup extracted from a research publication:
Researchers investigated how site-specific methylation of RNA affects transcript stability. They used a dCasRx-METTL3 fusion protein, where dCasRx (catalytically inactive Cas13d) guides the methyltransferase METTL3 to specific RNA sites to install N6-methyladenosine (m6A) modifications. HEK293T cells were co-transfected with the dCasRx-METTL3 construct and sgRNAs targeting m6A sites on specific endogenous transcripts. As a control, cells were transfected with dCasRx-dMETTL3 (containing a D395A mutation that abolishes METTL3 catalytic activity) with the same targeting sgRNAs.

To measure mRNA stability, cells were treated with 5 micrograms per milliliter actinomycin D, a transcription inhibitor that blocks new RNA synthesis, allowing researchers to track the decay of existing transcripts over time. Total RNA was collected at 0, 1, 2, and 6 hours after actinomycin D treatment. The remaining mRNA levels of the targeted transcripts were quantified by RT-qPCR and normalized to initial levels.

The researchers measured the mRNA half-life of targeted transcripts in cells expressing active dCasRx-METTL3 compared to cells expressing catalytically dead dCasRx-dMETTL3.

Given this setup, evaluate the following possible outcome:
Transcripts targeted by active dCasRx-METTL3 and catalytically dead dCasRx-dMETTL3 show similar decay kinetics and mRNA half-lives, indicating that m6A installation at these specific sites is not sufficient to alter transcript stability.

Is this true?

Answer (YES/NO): NO